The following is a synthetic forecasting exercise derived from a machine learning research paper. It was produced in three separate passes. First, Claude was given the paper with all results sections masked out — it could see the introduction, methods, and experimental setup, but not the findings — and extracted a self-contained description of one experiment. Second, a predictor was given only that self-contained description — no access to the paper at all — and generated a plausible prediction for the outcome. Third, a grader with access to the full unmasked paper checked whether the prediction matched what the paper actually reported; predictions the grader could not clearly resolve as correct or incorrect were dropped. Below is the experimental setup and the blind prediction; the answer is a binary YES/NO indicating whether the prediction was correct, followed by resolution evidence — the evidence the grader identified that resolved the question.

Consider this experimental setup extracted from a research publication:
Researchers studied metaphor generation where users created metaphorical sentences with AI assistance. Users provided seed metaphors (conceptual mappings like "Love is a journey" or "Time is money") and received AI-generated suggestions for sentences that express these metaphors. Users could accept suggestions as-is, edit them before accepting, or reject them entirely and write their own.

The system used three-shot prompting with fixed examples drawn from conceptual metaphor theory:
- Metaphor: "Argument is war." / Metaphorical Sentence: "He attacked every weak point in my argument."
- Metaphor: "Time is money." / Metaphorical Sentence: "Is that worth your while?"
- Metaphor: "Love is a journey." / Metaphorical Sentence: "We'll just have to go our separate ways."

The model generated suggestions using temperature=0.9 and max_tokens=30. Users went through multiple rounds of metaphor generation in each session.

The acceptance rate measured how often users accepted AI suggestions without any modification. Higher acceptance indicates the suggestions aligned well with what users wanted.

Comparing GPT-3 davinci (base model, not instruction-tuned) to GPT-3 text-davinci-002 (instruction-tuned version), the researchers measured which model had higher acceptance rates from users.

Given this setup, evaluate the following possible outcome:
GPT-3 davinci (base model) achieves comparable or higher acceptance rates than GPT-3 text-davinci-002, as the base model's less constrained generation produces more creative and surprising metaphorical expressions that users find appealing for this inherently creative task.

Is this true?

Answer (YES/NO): YES